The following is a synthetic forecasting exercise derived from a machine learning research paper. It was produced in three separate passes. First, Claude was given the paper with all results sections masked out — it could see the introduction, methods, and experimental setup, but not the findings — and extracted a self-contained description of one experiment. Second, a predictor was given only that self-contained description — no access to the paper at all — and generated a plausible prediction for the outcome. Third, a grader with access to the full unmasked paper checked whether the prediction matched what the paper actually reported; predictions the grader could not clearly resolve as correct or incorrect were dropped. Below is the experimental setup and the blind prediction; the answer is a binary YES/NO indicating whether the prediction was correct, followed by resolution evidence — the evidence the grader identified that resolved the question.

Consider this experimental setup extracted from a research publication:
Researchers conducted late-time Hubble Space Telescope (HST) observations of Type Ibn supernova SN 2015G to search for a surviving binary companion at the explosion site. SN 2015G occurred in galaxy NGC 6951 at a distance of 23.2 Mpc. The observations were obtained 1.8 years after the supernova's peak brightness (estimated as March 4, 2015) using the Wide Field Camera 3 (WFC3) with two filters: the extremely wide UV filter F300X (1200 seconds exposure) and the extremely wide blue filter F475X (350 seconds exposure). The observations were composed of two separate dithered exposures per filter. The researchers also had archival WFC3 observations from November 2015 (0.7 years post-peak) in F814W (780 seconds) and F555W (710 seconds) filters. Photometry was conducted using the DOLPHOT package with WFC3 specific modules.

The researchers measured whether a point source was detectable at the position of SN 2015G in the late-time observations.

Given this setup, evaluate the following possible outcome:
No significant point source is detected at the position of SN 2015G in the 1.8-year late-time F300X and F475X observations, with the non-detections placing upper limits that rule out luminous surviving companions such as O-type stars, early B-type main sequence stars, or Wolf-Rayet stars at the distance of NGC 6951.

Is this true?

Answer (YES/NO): NO